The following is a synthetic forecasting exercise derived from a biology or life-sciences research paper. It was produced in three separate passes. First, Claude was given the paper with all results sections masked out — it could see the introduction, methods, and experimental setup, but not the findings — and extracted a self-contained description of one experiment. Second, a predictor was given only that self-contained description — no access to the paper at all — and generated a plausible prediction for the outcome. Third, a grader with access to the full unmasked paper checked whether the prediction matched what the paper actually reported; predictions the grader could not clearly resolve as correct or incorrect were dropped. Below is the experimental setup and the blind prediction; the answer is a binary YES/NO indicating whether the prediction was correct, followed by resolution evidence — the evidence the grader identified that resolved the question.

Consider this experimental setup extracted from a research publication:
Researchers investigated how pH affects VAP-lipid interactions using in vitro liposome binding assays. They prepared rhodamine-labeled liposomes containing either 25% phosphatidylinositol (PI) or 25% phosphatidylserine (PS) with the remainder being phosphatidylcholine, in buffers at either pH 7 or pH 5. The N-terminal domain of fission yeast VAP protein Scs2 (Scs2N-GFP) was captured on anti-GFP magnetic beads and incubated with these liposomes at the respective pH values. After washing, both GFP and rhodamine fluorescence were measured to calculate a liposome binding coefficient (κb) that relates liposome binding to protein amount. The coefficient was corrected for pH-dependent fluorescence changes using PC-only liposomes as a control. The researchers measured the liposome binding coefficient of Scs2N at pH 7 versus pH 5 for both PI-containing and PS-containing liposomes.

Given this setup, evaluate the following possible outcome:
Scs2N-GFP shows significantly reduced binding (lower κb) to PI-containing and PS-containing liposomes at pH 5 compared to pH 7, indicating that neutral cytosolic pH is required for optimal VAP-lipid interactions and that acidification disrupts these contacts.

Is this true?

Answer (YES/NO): YES